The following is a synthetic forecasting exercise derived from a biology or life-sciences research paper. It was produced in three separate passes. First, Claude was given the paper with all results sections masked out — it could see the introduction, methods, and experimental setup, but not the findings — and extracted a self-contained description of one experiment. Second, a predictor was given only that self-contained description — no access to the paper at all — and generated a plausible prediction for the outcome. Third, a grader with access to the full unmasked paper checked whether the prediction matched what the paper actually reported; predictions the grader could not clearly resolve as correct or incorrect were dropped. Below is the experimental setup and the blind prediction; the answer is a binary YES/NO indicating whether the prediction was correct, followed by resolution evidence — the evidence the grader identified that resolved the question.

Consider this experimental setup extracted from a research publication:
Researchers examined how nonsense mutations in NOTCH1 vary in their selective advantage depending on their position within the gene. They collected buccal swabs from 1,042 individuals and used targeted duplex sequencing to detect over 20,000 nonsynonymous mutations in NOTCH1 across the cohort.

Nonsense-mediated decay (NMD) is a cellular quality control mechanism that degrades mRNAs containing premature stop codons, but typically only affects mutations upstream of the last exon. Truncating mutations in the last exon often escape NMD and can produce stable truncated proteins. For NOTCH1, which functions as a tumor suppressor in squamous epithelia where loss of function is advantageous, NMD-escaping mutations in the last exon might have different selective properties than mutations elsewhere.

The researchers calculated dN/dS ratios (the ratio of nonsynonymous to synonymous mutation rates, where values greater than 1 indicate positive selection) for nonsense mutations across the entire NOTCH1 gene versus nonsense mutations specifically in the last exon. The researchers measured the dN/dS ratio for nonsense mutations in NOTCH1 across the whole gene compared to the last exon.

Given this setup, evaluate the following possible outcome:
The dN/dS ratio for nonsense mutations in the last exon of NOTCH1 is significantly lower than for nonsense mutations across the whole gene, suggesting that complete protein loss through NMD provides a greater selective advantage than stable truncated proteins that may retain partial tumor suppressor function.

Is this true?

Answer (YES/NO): YES